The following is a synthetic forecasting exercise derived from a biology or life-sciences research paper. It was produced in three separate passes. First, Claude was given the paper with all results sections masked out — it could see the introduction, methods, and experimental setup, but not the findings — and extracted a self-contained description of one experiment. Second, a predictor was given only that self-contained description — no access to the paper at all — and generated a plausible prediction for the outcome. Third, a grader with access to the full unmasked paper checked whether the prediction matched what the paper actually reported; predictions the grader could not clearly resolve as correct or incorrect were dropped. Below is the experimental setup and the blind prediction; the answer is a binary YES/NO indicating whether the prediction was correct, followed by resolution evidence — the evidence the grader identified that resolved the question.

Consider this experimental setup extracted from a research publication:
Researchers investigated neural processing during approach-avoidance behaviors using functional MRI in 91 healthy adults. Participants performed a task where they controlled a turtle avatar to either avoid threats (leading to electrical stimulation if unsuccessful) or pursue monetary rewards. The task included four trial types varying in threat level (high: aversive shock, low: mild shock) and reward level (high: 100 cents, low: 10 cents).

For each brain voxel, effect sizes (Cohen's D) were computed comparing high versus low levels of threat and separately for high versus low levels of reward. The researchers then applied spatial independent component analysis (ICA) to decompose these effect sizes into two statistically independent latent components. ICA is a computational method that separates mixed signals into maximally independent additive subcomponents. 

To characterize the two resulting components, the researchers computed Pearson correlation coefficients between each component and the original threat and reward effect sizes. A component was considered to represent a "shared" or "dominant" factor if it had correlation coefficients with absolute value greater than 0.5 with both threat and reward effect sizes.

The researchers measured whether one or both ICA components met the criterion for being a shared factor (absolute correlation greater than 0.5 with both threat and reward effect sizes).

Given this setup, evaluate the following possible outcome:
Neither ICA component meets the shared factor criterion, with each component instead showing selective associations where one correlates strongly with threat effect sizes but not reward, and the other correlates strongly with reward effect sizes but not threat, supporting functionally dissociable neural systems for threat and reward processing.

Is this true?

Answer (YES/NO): NO